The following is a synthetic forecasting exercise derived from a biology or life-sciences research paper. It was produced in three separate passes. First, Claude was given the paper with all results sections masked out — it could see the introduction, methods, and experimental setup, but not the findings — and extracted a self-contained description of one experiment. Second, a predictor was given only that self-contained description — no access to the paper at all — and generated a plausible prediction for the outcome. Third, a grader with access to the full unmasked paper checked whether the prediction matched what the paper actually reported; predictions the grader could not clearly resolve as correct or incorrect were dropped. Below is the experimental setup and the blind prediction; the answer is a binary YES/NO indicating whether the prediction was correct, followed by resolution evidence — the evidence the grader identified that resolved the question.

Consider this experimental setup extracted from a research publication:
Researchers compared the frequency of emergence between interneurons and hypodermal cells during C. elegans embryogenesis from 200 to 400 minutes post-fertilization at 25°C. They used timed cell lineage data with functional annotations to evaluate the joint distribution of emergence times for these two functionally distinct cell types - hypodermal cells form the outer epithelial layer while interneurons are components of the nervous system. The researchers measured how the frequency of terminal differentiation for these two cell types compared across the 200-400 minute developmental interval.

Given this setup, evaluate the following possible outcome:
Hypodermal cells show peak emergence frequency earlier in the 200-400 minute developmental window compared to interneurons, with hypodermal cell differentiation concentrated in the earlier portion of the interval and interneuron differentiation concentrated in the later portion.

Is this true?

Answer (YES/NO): YES